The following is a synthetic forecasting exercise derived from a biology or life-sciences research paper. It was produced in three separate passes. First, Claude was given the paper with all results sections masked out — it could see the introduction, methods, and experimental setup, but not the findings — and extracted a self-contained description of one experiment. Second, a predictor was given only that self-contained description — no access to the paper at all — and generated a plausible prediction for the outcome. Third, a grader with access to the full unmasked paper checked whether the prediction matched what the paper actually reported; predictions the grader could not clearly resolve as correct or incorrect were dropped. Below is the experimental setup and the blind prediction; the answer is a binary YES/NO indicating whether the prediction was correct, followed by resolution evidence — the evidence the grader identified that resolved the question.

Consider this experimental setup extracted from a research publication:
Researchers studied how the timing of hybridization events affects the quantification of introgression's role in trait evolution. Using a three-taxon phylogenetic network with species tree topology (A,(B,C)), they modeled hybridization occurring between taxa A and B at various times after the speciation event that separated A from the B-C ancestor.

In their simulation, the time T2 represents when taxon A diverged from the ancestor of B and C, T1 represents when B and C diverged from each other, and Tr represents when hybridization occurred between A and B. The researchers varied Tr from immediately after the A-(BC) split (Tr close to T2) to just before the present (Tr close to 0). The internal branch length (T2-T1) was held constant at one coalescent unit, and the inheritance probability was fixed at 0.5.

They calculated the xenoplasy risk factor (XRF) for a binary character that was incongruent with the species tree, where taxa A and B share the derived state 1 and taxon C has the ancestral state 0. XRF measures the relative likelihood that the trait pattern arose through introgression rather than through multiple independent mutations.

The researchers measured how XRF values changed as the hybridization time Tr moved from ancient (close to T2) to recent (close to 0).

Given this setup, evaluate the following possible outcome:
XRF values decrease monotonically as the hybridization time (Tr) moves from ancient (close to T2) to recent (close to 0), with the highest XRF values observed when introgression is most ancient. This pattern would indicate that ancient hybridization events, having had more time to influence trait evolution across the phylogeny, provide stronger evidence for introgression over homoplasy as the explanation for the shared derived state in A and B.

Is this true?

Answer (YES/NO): NO